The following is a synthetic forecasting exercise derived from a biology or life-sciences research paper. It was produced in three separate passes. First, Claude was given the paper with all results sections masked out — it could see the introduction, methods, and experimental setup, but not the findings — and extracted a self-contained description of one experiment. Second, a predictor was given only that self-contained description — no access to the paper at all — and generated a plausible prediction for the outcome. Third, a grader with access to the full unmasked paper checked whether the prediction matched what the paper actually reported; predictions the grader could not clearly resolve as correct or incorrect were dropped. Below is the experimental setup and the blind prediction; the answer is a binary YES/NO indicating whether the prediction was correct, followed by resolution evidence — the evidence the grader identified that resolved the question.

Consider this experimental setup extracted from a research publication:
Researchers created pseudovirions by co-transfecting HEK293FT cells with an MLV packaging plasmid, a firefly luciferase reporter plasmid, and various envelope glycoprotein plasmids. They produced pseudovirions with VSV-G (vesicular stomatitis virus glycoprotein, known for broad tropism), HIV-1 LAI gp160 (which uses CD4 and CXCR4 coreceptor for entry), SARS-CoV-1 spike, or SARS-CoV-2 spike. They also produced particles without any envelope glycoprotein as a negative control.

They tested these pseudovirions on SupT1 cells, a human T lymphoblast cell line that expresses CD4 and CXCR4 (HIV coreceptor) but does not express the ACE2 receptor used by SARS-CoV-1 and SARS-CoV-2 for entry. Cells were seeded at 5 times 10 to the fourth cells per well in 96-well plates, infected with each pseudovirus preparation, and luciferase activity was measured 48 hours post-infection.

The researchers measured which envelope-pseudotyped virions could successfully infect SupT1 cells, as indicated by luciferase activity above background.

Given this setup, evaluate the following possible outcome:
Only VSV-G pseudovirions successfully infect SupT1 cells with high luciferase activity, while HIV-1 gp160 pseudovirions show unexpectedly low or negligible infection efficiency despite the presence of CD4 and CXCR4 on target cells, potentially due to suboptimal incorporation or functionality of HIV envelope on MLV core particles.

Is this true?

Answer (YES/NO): NO